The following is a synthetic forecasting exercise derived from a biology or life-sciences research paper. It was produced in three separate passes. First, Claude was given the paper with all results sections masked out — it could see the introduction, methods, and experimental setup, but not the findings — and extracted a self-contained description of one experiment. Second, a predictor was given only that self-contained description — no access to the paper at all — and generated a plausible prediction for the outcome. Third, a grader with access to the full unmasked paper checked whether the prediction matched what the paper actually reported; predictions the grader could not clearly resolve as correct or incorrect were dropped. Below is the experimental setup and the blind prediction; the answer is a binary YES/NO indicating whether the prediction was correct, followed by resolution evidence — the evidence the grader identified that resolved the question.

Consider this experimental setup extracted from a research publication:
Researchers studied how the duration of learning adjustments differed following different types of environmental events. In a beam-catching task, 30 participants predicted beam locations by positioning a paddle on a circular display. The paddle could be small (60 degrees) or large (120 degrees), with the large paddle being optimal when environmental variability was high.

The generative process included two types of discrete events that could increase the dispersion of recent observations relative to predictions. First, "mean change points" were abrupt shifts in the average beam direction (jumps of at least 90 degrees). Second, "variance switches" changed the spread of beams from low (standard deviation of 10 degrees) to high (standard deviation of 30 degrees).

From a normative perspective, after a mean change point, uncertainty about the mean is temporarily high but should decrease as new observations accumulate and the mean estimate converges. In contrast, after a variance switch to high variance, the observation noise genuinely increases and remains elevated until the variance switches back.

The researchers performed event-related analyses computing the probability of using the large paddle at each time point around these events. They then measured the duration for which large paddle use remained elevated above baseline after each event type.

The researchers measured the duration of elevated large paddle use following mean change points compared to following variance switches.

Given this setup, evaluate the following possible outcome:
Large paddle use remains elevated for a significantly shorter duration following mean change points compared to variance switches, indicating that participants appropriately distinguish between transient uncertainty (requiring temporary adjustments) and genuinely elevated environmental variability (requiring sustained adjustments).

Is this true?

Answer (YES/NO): YES